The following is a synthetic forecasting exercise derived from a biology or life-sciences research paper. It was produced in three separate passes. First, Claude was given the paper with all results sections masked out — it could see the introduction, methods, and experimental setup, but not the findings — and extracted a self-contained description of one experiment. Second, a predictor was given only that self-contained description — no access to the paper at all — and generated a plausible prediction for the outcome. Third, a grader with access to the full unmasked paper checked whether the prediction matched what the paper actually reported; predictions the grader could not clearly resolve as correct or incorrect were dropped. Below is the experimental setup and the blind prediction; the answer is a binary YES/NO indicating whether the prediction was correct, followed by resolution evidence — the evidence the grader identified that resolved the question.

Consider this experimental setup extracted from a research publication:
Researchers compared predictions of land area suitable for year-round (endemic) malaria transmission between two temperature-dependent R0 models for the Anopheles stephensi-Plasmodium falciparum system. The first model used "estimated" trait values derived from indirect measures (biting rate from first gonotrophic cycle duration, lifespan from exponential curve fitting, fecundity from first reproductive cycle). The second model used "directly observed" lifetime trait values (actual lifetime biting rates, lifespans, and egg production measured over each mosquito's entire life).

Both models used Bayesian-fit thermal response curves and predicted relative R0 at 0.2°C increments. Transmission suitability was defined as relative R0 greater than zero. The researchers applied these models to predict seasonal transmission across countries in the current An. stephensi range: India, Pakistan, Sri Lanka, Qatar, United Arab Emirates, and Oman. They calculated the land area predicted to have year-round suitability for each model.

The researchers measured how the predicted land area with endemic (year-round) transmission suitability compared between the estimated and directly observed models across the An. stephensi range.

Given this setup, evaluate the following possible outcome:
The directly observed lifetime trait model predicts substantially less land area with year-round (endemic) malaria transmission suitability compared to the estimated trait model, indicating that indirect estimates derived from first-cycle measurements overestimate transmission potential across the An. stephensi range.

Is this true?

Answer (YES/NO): NO